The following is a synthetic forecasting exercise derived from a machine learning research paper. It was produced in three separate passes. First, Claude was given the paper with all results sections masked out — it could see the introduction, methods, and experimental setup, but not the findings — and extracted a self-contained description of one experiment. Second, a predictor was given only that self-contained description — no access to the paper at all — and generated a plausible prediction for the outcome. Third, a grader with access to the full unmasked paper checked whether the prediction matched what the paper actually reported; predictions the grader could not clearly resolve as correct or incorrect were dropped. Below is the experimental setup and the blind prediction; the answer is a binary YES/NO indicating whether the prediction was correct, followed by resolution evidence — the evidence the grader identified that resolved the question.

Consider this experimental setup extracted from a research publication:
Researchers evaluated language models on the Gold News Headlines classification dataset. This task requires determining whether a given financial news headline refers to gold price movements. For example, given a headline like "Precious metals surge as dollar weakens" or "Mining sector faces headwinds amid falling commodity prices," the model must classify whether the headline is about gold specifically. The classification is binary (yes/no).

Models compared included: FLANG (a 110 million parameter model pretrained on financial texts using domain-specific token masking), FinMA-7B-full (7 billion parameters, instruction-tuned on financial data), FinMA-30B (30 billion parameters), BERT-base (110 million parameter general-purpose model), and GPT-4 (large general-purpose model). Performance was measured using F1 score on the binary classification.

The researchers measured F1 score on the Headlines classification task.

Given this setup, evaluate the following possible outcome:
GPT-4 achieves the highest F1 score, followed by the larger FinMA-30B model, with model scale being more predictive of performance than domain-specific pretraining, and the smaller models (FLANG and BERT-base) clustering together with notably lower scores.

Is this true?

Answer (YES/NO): NO